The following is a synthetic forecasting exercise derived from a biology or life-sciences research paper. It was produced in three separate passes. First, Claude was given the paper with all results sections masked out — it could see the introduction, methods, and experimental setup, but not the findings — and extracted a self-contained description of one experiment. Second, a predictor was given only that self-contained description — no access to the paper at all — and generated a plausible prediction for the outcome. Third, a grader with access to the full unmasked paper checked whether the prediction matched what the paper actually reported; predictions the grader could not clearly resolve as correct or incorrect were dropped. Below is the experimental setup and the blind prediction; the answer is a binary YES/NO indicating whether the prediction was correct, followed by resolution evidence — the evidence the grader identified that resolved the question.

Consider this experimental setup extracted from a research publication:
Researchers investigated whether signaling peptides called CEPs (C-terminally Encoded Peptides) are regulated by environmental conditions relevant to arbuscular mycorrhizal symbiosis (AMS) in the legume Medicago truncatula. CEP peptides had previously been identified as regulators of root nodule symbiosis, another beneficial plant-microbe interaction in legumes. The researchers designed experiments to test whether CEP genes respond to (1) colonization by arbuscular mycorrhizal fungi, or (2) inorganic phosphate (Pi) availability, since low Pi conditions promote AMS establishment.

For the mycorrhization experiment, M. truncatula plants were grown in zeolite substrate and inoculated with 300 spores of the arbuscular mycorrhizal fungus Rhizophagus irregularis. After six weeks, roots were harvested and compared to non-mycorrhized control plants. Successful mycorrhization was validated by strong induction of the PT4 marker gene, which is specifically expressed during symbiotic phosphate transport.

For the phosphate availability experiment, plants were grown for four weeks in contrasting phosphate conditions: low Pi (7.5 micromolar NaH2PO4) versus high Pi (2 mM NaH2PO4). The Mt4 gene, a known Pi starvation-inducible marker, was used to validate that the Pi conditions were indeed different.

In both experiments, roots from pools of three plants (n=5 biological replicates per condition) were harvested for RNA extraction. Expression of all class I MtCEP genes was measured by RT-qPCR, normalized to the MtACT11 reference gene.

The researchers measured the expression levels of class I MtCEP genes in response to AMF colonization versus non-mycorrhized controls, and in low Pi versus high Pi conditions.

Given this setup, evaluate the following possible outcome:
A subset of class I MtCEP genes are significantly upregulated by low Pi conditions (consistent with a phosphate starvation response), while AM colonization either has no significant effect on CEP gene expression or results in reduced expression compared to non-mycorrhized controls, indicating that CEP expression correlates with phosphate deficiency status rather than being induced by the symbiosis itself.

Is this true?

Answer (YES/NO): YES